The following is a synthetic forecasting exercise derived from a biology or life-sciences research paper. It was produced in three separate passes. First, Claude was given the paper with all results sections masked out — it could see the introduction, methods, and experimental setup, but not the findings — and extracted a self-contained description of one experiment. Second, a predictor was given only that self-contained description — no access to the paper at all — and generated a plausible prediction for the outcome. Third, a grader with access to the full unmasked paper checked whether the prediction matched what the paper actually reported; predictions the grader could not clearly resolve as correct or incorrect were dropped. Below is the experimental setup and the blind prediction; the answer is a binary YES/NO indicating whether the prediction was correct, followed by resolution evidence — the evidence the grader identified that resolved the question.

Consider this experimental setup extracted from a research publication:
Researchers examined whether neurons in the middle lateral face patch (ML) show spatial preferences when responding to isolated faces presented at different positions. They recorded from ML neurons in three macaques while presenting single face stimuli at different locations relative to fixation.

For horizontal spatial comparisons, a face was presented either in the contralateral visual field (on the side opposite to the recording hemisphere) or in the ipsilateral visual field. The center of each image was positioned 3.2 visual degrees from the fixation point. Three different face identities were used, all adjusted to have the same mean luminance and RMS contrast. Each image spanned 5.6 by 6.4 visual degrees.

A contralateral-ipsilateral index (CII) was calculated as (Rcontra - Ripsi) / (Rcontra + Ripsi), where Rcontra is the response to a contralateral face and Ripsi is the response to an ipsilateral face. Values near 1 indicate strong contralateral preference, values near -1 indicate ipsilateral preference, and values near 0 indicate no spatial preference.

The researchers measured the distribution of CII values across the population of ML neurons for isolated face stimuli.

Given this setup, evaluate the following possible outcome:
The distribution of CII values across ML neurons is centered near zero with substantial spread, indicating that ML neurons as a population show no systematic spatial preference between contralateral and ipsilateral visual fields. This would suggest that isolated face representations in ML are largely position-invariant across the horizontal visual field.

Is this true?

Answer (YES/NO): NO